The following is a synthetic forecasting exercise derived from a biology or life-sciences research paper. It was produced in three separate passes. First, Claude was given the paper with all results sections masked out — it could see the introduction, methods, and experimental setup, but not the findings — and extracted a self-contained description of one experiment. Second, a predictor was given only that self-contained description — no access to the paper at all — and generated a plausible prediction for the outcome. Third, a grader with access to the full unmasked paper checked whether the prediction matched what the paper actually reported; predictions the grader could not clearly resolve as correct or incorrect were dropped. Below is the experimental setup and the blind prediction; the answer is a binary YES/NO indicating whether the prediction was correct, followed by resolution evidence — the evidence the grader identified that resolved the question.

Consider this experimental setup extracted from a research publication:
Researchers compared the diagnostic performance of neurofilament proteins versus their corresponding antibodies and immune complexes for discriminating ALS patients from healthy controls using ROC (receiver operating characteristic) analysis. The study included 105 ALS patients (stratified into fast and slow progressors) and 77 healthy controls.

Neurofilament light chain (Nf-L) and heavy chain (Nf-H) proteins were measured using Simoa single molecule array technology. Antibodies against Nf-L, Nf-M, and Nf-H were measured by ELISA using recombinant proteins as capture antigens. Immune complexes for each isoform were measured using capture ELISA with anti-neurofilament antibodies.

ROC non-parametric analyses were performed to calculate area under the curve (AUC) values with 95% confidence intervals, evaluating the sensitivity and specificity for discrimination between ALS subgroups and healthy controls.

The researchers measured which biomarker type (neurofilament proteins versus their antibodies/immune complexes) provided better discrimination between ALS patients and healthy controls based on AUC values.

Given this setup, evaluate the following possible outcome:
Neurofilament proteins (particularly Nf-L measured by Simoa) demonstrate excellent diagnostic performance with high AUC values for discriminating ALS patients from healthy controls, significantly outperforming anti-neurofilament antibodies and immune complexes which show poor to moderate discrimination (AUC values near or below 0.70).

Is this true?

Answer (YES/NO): YES